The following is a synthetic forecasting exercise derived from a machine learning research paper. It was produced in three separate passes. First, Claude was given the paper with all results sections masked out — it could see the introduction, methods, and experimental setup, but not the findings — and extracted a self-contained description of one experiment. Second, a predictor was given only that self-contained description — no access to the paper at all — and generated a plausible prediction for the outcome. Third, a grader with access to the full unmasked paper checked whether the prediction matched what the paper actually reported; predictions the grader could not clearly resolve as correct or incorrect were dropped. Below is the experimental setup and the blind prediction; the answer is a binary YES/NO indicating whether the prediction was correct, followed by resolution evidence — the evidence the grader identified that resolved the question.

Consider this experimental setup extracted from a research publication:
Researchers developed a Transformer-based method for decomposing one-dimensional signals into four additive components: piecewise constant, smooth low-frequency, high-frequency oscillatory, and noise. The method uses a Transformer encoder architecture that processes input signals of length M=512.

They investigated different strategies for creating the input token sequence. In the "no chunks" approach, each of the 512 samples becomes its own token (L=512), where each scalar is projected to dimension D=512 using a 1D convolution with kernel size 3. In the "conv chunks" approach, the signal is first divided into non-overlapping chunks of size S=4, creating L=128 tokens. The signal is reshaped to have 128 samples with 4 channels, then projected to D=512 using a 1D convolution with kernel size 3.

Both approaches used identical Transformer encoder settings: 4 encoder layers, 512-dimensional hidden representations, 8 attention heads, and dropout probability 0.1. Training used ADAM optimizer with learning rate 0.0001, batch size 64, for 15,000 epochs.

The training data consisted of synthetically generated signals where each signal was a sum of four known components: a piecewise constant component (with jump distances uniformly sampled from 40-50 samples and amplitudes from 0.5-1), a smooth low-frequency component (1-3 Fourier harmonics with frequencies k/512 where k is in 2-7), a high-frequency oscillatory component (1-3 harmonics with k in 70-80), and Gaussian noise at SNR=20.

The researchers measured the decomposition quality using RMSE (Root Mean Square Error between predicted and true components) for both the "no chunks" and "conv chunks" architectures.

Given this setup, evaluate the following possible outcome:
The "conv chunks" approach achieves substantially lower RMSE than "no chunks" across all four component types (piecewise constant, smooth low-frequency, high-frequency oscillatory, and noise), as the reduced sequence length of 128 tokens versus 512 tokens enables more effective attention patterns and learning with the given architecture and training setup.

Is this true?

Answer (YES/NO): NO